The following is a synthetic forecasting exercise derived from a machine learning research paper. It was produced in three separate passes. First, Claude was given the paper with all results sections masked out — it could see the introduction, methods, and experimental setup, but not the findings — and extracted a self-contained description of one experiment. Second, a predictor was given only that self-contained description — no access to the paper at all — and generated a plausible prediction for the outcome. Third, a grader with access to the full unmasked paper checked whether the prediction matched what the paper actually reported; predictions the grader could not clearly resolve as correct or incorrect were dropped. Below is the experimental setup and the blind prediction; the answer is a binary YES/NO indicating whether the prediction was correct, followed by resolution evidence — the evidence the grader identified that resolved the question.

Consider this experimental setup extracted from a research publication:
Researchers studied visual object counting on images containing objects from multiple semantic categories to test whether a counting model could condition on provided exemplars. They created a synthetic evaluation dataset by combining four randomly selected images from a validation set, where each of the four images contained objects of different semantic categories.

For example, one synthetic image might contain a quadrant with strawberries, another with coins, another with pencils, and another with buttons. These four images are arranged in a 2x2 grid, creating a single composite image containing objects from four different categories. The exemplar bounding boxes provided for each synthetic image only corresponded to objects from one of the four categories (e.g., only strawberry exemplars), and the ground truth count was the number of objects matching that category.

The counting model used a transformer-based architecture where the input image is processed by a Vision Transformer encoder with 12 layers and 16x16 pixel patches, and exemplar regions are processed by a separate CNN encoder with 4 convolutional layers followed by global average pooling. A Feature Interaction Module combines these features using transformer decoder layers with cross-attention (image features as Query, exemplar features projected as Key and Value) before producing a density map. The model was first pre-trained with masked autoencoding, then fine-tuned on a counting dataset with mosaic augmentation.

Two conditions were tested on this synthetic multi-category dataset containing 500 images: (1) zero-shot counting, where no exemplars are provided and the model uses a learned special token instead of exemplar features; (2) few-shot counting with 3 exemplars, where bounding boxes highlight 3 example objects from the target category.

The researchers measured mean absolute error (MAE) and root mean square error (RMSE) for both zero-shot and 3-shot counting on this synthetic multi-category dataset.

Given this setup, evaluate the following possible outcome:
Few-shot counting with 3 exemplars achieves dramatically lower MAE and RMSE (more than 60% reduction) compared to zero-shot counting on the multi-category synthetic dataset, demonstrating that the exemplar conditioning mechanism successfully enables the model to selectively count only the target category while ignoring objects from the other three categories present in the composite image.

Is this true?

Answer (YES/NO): NO